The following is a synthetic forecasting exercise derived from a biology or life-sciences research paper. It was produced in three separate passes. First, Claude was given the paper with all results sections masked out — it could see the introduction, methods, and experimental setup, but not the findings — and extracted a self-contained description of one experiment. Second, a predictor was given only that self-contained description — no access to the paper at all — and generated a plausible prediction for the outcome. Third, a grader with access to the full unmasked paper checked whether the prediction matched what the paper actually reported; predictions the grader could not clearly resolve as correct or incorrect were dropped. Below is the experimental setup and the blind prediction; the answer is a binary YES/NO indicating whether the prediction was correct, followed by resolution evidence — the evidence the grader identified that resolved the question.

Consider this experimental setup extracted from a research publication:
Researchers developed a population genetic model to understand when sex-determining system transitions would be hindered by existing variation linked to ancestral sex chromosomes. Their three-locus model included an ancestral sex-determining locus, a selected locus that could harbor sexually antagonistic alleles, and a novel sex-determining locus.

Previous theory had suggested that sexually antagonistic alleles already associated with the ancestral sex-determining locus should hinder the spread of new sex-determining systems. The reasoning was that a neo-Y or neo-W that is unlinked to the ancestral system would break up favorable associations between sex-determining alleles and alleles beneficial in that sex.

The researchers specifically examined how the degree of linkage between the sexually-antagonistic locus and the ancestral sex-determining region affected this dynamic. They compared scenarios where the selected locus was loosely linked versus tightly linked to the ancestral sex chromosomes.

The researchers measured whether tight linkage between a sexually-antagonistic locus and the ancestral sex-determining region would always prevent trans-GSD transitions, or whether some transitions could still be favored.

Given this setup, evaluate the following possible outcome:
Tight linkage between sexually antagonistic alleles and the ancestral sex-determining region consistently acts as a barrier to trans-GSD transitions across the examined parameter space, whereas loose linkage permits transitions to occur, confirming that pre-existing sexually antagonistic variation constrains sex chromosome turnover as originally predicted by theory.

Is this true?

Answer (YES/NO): NO